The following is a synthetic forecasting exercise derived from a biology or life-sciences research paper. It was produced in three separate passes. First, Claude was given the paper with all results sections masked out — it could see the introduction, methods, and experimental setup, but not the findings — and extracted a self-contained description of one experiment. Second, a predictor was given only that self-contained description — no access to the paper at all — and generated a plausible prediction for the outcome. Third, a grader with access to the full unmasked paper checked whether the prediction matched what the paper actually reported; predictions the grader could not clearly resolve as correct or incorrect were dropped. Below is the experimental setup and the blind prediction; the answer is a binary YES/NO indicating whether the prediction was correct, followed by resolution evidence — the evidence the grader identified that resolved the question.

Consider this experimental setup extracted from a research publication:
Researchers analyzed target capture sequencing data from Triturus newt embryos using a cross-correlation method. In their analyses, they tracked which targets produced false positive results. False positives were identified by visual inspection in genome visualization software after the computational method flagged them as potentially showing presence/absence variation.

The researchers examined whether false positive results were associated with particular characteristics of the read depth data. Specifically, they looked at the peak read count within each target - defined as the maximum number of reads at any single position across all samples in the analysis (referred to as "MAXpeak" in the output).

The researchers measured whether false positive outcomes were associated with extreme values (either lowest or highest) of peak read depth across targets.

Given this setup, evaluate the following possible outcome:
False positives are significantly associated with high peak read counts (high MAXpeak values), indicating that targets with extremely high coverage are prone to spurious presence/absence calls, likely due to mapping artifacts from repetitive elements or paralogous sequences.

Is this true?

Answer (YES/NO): NO